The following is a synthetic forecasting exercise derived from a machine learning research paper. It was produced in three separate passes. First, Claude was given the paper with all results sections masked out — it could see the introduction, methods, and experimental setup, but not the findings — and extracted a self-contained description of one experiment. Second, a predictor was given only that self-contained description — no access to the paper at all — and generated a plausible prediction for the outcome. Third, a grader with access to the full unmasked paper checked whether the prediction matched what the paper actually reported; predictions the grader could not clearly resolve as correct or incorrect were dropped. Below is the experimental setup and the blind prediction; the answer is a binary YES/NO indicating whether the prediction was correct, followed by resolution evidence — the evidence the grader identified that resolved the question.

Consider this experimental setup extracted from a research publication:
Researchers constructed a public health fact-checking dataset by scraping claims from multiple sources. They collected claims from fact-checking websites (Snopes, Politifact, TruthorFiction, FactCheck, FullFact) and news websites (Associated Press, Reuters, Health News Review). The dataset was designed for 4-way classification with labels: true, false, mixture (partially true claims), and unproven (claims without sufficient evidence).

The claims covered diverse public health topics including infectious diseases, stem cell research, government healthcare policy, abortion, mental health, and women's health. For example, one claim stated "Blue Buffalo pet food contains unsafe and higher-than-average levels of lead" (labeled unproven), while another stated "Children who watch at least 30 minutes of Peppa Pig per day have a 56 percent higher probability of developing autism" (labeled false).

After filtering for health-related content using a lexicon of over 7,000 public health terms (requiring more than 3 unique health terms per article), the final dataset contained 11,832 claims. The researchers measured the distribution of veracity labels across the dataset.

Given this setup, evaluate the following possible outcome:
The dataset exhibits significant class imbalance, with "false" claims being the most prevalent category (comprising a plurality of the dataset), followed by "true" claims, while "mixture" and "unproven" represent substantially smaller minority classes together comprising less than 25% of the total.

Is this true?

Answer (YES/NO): NO